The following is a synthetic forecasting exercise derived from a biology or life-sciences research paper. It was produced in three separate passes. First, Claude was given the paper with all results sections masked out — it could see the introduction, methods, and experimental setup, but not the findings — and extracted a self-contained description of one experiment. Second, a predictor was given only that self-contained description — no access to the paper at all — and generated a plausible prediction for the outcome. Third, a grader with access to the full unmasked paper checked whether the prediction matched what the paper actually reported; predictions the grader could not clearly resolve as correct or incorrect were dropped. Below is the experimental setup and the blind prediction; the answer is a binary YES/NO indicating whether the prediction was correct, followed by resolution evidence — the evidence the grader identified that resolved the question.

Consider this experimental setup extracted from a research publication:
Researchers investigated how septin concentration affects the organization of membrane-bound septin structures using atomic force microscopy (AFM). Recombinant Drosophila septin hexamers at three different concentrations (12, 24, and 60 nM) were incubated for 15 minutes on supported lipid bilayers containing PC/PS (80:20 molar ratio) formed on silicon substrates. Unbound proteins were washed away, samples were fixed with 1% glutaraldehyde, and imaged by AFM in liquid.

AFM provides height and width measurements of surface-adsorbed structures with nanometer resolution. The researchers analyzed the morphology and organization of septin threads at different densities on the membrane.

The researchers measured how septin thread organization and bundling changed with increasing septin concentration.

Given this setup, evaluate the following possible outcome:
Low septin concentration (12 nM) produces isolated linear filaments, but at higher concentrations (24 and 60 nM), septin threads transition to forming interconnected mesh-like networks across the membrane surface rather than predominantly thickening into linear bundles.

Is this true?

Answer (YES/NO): NO